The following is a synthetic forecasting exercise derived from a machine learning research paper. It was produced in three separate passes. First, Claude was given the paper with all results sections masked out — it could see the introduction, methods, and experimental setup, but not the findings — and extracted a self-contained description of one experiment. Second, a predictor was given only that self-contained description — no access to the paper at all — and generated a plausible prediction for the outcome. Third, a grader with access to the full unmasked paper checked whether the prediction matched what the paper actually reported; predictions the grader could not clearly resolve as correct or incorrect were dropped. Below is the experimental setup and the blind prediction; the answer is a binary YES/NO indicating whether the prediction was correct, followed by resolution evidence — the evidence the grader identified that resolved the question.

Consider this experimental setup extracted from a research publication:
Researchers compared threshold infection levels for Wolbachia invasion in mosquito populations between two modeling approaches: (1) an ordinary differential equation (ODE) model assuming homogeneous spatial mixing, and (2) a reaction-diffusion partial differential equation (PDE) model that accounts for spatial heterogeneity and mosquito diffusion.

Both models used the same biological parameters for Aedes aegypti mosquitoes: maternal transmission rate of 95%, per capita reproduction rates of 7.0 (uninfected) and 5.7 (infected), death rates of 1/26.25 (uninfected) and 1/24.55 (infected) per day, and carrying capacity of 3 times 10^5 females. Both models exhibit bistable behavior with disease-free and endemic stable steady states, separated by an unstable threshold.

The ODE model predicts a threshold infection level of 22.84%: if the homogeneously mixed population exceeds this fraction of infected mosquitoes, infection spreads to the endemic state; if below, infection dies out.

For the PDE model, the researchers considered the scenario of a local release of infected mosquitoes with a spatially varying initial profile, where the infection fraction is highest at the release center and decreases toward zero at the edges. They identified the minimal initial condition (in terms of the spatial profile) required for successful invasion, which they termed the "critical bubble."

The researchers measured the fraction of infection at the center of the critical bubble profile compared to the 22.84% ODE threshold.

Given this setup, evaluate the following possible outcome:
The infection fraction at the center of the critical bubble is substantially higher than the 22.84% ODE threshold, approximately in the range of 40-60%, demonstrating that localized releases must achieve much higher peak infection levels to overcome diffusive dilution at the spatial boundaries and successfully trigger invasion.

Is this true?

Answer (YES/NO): NO